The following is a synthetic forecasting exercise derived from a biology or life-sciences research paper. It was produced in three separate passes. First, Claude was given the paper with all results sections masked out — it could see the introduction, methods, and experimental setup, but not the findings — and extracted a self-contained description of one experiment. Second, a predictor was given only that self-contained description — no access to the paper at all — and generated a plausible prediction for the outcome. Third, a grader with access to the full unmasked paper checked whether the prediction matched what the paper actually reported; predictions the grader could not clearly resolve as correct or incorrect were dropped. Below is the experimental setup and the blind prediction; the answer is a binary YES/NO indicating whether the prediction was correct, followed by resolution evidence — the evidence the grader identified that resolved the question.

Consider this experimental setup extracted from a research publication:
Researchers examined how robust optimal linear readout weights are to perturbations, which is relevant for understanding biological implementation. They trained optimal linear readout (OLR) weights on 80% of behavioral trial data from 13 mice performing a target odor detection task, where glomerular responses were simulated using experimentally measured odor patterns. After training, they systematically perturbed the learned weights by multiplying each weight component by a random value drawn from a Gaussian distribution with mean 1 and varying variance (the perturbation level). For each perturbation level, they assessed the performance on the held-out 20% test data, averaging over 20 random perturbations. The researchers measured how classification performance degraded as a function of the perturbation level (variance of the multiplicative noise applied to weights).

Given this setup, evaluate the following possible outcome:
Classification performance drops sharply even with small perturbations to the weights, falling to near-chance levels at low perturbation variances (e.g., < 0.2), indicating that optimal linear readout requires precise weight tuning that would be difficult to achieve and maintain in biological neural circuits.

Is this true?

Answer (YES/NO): NO